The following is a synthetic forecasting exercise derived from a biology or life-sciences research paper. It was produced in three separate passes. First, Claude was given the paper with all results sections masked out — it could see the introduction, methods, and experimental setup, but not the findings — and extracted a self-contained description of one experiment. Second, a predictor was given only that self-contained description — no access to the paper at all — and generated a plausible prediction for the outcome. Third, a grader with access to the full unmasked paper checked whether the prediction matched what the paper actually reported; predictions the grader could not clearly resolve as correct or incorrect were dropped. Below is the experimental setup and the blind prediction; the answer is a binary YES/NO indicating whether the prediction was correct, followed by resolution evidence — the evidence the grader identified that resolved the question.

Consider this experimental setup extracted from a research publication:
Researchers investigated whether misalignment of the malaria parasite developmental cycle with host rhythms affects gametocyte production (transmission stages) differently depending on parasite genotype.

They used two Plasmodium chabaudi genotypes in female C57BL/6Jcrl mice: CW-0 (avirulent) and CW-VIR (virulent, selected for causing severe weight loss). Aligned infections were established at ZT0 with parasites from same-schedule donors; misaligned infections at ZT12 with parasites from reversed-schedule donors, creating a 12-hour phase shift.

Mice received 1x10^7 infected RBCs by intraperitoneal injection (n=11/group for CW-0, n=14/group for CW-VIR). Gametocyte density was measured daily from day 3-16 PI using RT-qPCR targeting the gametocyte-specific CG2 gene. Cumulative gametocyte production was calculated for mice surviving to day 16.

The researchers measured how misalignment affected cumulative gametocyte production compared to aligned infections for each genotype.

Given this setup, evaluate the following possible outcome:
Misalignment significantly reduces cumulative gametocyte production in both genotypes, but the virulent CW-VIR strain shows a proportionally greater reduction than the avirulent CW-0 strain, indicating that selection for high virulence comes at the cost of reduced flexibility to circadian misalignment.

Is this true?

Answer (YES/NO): NO